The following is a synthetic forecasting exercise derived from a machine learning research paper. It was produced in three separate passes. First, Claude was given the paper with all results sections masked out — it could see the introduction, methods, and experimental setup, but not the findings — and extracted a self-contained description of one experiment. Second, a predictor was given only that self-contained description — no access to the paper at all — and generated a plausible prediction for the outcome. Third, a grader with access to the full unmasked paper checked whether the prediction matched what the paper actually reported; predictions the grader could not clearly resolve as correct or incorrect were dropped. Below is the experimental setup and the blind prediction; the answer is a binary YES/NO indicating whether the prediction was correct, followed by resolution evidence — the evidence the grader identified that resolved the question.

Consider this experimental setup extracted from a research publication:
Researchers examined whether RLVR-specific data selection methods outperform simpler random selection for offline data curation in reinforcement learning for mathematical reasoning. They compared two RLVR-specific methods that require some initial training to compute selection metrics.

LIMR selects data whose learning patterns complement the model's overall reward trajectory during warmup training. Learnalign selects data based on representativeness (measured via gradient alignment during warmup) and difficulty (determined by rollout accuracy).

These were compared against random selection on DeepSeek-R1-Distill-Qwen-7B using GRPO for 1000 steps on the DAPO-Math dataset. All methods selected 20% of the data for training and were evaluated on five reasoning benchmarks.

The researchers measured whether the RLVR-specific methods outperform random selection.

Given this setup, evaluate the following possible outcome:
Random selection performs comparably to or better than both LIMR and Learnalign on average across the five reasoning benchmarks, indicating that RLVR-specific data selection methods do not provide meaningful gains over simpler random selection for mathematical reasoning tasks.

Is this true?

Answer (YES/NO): NO